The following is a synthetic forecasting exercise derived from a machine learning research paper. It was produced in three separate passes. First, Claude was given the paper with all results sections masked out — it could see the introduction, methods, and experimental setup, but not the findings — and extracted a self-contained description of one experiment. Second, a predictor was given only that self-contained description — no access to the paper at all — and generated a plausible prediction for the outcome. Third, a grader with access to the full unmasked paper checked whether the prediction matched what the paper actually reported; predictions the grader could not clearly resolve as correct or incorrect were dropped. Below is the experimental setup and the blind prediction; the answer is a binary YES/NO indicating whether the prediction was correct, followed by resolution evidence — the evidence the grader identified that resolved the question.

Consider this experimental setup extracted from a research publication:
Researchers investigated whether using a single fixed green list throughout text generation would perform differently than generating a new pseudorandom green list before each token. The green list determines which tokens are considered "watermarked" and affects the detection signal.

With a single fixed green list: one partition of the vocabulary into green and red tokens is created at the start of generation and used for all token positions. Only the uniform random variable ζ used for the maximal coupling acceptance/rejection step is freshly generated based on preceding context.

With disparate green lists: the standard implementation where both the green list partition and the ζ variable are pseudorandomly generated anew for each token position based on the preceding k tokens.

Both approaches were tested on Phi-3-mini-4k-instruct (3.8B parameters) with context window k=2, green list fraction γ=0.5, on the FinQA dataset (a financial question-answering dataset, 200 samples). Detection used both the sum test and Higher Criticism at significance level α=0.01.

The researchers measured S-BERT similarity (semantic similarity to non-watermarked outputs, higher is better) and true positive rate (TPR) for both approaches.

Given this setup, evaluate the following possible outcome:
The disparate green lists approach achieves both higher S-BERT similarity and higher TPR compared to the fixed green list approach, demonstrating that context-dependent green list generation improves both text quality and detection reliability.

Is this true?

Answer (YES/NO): NO